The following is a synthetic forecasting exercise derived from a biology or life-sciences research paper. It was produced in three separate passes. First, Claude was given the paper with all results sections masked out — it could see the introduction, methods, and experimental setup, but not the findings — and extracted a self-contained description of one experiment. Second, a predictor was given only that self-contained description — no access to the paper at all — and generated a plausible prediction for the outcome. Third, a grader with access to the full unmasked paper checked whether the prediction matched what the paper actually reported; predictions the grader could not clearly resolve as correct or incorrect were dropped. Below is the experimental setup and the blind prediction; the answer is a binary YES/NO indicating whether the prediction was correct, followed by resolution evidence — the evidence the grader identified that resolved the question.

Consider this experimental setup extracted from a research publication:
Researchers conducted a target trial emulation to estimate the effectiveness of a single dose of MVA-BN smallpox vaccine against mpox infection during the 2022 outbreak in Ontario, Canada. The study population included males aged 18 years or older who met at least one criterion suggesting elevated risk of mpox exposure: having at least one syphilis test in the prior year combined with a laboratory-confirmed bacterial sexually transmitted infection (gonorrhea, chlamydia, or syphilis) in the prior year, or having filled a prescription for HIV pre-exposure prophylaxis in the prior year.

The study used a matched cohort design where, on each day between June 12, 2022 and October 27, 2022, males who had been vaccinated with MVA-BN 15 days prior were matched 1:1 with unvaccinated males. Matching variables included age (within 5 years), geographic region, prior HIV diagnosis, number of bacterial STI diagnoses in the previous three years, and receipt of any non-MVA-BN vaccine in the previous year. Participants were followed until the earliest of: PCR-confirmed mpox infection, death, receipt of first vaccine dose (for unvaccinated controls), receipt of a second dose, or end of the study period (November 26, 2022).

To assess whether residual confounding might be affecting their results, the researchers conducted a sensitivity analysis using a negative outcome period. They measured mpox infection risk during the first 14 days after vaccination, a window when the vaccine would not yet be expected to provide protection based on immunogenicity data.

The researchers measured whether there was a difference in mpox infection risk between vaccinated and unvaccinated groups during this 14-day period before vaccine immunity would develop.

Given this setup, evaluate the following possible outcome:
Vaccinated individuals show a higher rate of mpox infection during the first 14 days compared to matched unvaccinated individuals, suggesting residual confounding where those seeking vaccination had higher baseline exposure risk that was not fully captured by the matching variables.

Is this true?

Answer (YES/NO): NO